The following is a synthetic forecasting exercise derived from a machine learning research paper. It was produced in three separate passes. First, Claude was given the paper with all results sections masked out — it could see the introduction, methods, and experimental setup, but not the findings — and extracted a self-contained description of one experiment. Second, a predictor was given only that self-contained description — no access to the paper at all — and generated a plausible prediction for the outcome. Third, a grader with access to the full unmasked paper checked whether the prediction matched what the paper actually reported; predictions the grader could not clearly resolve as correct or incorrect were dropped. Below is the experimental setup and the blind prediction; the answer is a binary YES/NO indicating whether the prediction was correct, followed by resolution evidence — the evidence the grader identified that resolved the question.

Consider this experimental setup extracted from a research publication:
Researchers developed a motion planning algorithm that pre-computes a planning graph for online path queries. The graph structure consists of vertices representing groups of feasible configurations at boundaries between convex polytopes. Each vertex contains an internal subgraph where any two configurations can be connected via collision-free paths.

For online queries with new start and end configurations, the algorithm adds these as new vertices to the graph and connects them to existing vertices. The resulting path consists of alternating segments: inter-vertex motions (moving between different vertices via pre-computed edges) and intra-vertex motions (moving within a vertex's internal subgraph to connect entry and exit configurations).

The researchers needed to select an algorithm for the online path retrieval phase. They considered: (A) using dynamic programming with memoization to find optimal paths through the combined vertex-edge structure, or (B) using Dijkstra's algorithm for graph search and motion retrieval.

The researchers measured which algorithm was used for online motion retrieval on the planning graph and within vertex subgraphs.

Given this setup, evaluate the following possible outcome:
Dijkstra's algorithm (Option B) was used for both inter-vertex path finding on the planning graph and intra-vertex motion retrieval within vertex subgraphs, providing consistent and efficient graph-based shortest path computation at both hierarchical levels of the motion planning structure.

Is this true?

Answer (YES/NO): YES